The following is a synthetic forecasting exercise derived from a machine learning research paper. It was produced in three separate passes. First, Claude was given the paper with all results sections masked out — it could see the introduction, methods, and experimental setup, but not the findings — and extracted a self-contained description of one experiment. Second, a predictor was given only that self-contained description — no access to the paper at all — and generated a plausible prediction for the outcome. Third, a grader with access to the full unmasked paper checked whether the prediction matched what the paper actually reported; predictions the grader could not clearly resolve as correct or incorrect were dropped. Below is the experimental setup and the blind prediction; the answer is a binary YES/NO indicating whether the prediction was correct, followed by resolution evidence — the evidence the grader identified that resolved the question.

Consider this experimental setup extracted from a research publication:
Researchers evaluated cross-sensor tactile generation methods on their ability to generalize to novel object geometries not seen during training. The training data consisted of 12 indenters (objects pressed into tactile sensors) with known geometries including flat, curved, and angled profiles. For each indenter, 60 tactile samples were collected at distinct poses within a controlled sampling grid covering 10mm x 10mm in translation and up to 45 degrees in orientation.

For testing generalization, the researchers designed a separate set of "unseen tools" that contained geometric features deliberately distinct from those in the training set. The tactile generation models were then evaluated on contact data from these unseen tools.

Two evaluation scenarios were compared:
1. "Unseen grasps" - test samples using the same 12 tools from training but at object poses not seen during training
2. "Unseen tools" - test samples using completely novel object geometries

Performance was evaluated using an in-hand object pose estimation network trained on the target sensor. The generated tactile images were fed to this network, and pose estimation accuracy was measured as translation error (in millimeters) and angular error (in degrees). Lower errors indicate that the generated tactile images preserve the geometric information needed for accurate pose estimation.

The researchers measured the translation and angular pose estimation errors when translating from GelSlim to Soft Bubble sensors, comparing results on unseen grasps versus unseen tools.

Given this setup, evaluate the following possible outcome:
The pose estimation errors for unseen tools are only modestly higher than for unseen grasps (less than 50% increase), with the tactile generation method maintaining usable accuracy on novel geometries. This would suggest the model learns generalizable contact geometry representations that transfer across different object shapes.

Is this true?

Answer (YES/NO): NO